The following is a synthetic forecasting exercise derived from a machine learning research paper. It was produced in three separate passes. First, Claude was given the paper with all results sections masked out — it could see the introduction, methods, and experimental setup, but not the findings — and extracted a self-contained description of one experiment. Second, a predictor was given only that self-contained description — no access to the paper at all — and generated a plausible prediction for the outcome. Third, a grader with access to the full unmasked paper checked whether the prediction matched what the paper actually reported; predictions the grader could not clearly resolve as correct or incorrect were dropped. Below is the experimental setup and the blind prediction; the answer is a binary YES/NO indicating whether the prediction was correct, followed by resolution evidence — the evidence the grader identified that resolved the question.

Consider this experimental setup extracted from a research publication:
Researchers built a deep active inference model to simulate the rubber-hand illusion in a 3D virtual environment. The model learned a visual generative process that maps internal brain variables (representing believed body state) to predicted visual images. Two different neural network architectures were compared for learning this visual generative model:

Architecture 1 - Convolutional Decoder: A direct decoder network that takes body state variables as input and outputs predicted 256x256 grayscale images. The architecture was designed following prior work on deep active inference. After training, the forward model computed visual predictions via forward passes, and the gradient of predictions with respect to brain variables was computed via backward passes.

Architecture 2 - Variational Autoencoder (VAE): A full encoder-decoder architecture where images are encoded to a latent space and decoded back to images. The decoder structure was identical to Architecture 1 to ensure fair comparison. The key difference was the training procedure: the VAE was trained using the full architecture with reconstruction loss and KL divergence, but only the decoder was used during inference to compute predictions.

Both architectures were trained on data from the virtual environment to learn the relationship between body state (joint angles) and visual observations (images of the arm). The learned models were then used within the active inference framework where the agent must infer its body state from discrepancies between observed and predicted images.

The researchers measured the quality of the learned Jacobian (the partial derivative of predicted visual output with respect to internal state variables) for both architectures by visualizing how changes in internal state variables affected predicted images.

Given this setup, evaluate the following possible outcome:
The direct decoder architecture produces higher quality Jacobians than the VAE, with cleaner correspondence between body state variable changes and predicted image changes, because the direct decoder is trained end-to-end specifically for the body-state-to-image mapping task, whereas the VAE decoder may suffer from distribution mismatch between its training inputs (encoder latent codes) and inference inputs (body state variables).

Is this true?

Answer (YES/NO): NO